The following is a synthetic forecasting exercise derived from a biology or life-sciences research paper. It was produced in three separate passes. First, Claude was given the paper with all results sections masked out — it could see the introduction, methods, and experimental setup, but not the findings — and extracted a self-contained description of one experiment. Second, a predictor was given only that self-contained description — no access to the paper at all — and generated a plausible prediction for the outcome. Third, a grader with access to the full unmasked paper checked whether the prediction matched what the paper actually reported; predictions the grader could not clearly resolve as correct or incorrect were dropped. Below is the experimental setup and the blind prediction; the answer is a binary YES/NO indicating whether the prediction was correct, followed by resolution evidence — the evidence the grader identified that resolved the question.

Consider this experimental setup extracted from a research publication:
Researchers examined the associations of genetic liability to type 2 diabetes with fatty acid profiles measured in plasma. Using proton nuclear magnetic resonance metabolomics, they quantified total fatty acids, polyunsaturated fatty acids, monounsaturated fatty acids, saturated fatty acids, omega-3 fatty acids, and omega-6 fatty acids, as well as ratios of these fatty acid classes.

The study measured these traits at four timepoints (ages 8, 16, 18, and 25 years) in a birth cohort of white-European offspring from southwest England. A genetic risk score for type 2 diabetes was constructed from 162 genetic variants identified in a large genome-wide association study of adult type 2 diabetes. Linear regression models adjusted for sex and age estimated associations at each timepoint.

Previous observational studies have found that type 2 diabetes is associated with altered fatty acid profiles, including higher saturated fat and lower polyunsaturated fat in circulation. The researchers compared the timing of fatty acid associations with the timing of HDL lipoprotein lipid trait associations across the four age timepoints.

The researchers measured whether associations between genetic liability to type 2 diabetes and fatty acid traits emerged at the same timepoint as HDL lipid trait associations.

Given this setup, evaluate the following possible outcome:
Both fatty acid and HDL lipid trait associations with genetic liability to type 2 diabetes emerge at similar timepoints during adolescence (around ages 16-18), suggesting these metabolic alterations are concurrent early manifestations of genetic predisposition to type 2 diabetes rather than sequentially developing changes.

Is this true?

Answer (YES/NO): NO